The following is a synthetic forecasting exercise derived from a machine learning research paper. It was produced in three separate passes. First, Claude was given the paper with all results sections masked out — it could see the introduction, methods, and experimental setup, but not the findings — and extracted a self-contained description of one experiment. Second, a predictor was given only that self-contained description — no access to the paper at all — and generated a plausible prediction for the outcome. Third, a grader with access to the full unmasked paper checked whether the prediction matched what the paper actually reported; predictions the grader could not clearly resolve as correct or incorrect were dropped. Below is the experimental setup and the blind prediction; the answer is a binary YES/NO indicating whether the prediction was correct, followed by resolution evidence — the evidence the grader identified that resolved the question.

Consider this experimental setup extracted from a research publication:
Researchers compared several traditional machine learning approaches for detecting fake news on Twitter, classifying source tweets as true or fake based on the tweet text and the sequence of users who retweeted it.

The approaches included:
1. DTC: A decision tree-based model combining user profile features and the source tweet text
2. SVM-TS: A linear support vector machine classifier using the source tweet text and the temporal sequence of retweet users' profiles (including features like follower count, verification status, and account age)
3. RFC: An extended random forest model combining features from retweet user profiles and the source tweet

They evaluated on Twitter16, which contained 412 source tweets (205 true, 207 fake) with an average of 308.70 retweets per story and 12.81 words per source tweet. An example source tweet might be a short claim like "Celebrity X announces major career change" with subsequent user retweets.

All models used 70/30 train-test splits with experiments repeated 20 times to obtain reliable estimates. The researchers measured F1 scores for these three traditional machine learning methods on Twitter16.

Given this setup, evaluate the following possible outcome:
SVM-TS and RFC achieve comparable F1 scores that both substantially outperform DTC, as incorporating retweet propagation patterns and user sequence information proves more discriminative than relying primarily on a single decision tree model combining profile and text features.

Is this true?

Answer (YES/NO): NO